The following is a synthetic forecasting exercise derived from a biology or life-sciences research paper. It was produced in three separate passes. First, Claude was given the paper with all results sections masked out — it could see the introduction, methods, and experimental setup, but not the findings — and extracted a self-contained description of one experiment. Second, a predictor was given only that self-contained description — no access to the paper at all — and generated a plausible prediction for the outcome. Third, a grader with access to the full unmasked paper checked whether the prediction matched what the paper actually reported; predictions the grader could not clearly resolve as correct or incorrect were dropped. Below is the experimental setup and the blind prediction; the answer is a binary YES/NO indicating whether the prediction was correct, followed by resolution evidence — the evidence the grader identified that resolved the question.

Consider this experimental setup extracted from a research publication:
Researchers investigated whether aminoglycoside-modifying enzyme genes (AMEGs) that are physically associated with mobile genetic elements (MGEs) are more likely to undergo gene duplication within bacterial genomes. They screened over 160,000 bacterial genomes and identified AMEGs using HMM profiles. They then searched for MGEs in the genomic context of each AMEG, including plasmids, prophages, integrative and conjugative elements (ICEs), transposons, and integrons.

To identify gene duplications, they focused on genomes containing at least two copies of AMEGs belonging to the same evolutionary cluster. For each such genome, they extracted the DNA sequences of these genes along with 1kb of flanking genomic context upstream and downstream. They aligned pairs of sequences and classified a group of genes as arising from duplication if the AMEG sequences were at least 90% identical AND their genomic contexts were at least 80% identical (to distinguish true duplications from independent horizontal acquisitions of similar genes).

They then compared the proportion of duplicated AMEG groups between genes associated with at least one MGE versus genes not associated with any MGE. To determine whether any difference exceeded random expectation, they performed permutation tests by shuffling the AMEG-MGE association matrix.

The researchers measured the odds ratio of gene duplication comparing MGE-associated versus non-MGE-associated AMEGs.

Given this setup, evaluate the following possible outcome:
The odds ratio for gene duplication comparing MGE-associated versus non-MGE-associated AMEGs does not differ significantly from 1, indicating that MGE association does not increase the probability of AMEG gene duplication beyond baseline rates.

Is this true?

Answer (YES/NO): NO